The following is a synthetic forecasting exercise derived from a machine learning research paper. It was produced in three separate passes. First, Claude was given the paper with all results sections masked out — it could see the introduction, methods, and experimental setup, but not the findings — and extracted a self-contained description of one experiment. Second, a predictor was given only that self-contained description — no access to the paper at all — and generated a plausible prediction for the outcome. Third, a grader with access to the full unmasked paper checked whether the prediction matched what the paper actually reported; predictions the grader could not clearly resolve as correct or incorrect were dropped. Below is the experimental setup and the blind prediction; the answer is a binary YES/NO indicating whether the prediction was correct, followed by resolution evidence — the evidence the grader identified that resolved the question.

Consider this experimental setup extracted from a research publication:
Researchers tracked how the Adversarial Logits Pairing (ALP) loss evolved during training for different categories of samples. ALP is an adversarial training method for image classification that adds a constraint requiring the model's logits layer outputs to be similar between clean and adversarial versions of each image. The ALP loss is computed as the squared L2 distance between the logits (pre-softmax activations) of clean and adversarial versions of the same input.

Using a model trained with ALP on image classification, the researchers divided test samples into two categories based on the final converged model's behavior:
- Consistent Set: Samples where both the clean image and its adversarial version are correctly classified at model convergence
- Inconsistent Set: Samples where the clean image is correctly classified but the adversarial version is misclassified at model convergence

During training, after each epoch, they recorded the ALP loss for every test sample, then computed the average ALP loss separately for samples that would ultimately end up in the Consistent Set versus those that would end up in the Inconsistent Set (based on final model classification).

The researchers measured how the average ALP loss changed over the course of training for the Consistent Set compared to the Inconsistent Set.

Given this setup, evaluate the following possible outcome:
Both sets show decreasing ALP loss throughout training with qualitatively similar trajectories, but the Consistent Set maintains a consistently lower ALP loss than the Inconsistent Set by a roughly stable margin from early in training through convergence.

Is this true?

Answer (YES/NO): NO